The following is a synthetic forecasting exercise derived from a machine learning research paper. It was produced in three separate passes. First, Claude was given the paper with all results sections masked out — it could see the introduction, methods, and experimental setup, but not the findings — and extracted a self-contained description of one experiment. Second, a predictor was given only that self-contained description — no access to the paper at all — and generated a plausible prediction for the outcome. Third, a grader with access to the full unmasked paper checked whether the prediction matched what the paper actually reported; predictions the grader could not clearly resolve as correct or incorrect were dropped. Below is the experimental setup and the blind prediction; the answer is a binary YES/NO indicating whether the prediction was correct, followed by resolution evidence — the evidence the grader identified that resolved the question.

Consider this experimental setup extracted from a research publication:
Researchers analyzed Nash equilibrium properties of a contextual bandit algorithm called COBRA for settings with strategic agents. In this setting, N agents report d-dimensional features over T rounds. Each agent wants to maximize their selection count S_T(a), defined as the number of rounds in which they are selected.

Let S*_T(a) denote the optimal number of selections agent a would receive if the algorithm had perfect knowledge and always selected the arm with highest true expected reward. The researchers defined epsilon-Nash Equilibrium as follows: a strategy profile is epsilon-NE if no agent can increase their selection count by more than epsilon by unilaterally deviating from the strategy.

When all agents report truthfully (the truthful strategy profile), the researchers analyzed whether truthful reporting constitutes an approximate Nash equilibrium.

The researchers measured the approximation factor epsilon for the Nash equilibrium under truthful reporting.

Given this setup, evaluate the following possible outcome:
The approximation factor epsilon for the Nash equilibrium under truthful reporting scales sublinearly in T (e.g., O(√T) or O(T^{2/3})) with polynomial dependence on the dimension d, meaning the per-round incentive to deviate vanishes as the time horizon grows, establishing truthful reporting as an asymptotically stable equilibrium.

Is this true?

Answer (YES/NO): YES